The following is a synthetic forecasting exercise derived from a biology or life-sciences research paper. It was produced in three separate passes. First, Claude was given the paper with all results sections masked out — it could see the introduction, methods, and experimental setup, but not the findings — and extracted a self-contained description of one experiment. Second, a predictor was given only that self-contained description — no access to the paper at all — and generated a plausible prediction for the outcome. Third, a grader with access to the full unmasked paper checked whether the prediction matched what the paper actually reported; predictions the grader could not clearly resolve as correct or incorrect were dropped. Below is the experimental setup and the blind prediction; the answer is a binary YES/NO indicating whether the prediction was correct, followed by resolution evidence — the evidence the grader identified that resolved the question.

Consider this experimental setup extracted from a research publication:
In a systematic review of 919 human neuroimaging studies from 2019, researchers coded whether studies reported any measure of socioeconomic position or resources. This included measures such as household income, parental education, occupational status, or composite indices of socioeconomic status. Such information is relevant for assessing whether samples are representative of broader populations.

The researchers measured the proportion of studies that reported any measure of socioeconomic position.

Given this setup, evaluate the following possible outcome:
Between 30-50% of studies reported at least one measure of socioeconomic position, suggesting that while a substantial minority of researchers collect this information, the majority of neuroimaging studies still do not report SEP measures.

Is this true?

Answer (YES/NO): NO